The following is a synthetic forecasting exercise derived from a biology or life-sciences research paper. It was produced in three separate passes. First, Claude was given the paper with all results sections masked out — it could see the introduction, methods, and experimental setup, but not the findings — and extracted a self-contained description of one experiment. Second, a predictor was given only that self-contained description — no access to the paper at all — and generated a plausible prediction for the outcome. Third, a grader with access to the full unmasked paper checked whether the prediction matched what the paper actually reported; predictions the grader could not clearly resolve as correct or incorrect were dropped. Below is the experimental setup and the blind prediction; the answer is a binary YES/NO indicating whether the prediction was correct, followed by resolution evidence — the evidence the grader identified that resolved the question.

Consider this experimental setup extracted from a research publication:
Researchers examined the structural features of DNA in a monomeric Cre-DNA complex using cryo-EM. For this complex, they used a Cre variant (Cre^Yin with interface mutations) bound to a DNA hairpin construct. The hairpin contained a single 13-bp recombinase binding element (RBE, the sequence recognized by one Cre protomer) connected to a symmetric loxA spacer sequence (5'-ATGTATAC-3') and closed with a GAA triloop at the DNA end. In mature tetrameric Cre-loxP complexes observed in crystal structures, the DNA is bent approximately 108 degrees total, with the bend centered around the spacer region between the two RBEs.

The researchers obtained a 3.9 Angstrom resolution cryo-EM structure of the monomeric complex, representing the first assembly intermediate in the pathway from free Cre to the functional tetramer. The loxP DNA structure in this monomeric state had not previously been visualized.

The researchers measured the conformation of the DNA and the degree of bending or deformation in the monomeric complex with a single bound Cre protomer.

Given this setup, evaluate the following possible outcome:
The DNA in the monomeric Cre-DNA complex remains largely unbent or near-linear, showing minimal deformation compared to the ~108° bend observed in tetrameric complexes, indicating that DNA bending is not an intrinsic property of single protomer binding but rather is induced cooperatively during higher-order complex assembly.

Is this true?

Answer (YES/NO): NO